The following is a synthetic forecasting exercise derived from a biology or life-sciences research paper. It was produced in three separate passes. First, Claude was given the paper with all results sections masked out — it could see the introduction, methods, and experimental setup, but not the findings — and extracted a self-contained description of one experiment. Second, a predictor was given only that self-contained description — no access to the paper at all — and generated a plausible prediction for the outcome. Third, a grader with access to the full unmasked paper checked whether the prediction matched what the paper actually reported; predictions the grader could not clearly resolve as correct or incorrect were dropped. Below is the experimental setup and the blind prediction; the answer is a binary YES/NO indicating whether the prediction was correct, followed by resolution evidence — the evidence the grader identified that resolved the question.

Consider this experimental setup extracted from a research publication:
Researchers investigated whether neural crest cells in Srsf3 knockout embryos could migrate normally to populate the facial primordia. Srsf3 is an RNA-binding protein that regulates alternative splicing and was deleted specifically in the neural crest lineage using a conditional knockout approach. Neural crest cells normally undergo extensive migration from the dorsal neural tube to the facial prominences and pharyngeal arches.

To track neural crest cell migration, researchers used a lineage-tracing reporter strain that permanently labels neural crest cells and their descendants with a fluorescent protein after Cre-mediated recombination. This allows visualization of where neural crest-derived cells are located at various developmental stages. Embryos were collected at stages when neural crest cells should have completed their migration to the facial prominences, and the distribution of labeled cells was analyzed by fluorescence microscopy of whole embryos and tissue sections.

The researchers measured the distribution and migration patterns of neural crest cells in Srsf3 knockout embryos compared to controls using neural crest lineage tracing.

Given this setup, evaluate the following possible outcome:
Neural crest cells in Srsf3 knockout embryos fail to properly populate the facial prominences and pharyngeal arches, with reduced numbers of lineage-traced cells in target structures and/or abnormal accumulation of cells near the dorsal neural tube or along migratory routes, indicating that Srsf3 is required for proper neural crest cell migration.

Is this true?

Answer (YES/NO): NO